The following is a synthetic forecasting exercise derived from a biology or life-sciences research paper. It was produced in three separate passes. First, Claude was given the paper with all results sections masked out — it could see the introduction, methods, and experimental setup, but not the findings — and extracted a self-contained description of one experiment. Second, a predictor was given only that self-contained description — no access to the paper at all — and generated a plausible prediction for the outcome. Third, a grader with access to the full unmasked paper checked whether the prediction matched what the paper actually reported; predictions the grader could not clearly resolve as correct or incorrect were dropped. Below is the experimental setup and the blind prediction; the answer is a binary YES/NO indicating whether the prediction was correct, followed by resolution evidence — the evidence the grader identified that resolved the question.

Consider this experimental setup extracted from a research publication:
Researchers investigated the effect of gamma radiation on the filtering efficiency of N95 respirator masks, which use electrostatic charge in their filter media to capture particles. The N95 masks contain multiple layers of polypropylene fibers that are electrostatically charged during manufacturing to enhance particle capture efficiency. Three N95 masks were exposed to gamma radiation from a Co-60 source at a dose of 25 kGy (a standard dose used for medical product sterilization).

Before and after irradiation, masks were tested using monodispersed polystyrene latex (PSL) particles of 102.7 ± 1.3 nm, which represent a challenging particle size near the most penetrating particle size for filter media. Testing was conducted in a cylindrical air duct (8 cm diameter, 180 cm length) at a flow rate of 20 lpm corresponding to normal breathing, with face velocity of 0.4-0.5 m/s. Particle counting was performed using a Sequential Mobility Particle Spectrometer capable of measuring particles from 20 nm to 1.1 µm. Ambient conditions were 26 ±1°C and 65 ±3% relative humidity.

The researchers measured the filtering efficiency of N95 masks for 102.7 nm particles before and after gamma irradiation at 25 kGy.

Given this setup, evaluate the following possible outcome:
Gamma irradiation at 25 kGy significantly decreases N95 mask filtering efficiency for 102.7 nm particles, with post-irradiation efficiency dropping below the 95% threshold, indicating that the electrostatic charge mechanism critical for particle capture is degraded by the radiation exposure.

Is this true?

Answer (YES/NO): YES